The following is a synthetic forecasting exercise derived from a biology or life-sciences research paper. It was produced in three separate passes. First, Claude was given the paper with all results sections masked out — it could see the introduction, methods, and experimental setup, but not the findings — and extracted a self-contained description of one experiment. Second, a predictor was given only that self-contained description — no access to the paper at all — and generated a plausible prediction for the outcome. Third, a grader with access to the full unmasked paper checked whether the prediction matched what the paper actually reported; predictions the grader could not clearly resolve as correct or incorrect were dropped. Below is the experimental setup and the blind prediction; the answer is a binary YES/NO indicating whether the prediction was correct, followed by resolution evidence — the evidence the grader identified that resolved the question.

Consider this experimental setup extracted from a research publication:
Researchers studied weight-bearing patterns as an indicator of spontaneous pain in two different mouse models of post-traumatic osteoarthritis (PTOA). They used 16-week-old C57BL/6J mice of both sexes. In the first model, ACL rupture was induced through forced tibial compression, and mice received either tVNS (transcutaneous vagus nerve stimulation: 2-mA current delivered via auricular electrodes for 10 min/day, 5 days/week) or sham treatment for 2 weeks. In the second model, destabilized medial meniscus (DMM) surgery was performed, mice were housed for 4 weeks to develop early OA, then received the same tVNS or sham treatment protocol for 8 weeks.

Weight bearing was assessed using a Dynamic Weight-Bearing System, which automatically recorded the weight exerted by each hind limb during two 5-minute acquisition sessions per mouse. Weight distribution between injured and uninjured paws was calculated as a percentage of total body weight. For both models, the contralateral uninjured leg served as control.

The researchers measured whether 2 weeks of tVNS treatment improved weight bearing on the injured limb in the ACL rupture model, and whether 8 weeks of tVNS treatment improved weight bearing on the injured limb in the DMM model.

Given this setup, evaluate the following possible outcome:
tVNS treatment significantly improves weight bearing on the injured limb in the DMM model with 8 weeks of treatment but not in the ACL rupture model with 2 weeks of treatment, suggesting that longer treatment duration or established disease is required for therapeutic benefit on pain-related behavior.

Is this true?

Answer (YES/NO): YES